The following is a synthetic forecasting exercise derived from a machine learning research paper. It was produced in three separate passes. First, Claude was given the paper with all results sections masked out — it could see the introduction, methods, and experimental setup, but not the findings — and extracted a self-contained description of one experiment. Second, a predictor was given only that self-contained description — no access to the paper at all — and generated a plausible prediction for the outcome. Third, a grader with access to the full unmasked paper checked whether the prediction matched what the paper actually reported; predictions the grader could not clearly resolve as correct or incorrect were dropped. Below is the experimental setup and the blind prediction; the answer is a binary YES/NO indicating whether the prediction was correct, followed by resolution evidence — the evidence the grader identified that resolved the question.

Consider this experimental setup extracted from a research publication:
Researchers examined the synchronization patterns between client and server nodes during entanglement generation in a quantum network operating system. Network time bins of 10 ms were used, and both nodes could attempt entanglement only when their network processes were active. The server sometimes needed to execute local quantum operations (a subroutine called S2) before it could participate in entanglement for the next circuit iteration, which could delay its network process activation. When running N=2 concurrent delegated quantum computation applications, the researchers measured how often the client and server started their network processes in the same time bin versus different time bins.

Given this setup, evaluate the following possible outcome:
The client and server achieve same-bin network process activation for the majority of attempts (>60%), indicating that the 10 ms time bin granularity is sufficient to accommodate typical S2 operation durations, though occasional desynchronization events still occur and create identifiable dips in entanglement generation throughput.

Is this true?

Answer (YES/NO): NO